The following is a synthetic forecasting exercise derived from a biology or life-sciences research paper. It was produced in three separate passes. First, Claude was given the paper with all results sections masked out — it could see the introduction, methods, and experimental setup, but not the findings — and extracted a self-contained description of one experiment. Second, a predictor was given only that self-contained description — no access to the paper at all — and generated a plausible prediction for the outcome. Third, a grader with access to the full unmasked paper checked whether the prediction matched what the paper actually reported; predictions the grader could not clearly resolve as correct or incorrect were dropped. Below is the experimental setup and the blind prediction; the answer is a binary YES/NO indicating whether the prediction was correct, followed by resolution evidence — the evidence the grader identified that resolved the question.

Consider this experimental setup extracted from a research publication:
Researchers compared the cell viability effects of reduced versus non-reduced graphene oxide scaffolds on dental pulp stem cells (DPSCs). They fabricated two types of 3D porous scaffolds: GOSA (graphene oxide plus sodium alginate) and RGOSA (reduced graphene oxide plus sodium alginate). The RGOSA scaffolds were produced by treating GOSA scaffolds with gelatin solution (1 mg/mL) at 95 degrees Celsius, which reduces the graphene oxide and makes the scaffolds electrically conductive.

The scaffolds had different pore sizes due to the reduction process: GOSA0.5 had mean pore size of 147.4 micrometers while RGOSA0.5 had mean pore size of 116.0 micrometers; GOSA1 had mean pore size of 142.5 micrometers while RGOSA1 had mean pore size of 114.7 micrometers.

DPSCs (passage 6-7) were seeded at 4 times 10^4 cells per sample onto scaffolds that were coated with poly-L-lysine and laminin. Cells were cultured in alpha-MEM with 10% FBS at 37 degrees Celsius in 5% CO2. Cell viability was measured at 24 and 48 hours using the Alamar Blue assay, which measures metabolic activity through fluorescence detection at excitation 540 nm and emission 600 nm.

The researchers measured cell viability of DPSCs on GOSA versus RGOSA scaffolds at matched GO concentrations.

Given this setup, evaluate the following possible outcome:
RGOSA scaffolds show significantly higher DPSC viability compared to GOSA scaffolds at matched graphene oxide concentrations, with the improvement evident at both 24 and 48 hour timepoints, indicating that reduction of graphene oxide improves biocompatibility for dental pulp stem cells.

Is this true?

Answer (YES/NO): NO